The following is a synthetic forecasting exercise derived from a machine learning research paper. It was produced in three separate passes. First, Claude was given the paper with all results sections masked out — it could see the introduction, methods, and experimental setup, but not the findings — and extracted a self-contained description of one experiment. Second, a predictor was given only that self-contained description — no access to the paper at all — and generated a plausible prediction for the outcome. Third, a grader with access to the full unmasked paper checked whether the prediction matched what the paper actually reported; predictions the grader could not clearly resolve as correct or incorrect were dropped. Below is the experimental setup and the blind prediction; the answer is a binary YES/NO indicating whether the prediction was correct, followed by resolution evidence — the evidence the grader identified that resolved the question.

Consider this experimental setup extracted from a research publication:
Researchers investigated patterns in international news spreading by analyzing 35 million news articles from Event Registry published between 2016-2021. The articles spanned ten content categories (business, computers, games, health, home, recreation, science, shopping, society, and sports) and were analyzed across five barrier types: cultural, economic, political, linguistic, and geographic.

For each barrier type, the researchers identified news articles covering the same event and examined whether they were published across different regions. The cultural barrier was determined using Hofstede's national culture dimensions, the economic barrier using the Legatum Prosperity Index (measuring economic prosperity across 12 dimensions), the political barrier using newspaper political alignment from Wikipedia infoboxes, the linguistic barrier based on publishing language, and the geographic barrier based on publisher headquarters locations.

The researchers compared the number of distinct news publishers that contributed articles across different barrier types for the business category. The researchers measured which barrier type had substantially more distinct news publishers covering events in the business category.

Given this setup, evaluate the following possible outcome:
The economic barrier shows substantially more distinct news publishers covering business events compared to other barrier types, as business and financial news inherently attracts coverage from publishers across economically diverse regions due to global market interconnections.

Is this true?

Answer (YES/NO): NO